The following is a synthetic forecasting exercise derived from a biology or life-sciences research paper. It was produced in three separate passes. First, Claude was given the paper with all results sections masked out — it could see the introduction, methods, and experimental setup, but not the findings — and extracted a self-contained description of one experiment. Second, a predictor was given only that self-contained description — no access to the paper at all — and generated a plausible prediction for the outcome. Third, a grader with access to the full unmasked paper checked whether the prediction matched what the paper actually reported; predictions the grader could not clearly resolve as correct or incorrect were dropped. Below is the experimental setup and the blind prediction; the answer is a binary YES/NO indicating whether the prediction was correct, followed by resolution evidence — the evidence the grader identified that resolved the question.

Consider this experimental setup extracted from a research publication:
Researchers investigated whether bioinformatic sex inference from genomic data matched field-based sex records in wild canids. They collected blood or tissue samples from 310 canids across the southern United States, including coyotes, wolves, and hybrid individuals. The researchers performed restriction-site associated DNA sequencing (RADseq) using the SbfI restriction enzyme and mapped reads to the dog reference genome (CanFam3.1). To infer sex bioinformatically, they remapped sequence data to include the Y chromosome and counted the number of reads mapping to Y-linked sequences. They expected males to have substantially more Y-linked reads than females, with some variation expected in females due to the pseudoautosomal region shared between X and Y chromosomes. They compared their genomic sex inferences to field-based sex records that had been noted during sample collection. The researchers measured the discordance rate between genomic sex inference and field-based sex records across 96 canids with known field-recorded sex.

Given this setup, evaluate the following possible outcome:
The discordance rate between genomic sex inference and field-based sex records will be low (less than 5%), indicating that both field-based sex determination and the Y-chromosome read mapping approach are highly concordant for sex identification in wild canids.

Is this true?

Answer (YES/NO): NO